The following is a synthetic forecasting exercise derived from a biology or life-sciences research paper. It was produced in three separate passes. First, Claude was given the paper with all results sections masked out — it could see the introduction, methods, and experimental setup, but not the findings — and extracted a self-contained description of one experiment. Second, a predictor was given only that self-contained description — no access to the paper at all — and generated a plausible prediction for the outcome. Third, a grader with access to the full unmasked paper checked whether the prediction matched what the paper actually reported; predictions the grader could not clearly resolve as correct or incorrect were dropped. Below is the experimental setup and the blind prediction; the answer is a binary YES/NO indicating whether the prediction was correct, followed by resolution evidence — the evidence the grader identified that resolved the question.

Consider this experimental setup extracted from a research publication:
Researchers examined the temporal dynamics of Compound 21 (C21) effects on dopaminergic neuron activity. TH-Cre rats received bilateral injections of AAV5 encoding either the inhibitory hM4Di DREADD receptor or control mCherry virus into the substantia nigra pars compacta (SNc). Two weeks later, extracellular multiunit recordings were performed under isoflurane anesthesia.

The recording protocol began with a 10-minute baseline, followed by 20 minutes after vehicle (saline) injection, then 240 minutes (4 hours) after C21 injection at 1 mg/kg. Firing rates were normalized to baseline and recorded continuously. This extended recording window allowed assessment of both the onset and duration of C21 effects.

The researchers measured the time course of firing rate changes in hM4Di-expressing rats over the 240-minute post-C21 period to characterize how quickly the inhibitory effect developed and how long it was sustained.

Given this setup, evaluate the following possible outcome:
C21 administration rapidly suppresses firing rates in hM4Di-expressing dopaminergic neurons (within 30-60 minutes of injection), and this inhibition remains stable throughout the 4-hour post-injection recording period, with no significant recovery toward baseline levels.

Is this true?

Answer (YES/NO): NO